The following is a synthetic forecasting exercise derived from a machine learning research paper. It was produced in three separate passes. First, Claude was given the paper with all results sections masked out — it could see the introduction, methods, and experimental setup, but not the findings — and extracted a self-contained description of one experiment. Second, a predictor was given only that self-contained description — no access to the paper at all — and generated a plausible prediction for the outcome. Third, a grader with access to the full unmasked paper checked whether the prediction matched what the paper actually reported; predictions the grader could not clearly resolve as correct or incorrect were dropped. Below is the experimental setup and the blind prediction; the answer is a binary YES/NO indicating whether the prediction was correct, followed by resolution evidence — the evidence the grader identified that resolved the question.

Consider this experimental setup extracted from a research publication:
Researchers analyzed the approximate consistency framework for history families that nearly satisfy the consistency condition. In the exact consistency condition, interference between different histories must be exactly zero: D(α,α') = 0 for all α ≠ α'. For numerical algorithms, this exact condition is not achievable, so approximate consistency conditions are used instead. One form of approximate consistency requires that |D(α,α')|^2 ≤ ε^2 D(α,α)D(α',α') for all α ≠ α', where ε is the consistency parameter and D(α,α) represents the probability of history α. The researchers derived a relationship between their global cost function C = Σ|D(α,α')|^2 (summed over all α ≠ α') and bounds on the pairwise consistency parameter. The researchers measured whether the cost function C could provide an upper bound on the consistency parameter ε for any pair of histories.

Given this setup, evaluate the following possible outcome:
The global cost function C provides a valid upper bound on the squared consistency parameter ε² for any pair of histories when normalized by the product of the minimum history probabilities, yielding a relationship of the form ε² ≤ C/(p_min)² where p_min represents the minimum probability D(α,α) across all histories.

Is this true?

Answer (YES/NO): NO